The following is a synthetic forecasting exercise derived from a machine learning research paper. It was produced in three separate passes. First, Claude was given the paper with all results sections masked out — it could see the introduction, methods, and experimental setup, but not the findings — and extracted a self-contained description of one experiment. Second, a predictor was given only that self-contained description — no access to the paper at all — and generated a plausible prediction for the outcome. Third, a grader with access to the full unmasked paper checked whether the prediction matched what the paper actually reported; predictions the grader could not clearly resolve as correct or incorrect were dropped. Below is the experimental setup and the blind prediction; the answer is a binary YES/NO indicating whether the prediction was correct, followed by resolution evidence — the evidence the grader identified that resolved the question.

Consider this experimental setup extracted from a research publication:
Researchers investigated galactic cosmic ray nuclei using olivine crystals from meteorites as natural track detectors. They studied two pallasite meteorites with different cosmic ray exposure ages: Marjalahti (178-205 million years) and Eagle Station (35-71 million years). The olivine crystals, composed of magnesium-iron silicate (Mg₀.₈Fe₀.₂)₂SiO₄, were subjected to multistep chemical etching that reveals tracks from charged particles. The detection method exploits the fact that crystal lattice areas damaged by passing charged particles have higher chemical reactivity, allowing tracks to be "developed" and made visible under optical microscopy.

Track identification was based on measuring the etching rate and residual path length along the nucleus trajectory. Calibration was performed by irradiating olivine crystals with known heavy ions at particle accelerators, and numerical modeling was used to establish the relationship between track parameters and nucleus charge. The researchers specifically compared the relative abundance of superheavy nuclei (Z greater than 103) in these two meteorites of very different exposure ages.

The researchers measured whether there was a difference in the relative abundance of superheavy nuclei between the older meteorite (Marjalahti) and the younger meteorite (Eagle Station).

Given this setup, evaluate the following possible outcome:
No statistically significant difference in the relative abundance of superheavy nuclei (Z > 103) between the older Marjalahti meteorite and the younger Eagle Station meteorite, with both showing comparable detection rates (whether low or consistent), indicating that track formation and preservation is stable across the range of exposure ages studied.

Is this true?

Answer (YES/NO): NO